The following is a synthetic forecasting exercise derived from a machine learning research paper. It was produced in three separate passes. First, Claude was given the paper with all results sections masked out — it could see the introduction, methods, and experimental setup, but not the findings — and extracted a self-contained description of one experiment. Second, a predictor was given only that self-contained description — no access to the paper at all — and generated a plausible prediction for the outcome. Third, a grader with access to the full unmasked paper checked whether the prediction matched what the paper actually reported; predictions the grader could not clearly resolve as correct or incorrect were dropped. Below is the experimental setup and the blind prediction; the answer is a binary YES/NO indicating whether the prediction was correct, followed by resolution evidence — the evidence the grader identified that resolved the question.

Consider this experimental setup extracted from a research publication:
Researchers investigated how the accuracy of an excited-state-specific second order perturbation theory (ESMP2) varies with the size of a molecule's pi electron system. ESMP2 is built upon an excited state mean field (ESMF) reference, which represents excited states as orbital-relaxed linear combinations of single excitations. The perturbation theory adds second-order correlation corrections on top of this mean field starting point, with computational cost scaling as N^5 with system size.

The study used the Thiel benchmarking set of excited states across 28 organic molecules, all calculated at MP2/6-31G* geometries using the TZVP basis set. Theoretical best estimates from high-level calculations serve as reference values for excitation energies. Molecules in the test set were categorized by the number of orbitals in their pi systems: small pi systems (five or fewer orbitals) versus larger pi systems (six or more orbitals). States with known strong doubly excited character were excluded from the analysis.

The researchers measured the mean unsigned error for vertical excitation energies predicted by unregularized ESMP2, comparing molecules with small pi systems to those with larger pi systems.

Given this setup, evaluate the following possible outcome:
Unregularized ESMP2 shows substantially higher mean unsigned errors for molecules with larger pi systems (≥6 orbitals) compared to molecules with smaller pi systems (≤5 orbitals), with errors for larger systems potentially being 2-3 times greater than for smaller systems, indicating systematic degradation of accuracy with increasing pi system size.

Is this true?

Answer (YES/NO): YES